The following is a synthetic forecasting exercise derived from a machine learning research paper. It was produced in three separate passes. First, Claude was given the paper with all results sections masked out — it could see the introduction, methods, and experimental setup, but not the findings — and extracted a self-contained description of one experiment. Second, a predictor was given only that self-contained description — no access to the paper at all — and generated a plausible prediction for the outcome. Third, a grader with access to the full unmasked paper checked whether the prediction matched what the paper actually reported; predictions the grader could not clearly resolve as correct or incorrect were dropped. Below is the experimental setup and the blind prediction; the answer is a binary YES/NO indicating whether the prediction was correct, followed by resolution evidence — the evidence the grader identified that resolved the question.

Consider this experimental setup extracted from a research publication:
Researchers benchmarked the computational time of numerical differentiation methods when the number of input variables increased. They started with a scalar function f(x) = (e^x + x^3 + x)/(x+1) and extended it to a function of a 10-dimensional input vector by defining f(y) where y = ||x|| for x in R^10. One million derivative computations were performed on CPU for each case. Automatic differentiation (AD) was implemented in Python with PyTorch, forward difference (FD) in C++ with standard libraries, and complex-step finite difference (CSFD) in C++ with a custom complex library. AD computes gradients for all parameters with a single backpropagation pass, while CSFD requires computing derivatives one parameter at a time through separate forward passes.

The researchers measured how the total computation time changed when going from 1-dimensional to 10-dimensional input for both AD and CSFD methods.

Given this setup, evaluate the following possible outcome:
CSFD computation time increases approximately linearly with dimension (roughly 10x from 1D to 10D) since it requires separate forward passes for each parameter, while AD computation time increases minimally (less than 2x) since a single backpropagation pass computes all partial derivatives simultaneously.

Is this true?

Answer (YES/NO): YES